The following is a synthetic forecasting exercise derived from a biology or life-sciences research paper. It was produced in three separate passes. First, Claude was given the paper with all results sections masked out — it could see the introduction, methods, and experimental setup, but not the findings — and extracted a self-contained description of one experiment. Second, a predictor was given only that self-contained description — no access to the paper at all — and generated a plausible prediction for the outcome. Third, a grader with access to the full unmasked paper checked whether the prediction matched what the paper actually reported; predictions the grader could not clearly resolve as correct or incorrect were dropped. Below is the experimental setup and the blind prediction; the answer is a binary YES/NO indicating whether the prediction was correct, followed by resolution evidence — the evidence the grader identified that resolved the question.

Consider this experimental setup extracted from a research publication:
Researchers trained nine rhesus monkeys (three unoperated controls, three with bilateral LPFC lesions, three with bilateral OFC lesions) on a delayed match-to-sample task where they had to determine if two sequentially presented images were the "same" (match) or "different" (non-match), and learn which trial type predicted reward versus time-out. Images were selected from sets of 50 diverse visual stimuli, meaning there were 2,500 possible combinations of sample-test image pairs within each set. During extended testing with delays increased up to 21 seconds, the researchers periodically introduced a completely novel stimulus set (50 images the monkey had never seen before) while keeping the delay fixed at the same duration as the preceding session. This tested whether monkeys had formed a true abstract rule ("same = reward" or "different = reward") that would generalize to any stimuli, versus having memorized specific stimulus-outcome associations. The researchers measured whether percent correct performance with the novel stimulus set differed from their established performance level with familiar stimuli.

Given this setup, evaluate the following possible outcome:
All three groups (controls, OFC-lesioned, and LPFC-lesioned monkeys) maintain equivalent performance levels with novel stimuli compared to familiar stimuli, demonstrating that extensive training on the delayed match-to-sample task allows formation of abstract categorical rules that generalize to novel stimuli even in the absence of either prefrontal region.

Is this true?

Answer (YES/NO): YES